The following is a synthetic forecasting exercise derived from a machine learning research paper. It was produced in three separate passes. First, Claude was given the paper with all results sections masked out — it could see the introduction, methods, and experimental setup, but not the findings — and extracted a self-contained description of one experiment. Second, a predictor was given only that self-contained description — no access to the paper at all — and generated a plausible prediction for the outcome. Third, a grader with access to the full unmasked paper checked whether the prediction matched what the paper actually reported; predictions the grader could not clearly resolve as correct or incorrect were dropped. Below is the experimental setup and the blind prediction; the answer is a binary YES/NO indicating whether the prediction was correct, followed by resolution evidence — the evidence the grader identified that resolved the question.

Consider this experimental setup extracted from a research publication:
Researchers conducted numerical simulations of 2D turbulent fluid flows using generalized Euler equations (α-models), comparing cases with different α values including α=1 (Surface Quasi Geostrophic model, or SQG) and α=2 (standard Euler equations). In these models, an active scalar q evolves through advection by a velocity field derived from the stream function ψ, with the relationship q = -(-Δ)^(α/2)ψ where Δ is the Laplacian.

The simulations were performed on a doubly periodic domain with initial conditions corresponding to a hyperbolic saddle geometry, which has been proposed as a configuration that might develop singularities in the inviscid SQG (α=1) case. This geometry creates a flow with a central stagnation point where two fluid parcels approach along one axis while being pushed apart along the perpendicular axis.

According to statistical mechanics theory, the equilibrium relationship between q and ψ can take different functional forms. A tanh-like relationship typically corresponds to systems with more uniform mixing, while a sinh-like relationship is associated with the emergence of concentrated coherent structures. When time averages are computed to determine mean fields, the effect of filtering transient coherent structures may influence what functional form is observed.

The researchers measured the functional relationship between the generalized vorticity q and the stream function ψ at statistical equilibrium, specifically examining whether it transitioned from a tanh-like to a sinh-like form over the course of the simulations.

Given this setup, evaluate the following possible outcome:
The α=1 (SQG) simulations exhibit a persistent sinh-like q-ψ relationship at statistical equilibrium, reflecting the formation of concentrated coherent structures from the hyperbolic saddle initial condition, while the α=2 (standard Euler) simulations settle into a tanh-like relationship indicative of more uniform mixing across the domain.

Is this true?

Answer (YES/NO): NO